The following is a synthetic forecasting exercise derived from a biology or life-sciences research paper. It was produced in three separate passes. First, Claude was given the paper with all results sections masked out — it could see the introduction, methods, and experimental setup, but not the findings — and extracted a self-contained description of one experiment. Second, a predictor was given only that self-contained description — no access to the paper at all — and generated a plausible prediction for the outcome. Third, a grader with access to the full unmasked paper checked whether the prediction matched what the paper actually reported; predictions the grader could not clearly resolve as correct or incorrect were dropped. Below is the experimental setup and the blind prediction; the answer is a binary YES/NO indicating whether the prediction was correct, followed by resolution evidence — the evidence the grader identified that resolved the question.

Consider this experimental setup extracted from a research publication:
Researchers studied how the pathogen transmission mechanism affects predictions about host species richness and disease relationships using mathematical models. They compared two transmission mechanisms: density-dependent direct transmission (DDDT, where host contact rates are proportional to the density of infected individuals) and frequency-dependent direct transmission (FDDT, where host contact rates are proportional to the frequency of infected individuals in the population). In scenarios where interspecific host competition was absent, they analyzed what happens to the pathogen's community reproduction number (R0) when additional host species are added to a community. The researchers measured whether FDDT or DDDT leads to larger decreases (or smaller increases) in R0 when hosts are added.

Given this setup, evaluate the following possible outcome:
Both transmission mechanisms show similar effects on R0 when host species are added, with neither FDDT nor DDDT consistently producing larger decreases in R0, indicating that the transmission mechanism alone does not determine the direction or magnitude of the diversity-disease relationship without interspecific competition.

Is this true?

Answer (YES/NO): NO